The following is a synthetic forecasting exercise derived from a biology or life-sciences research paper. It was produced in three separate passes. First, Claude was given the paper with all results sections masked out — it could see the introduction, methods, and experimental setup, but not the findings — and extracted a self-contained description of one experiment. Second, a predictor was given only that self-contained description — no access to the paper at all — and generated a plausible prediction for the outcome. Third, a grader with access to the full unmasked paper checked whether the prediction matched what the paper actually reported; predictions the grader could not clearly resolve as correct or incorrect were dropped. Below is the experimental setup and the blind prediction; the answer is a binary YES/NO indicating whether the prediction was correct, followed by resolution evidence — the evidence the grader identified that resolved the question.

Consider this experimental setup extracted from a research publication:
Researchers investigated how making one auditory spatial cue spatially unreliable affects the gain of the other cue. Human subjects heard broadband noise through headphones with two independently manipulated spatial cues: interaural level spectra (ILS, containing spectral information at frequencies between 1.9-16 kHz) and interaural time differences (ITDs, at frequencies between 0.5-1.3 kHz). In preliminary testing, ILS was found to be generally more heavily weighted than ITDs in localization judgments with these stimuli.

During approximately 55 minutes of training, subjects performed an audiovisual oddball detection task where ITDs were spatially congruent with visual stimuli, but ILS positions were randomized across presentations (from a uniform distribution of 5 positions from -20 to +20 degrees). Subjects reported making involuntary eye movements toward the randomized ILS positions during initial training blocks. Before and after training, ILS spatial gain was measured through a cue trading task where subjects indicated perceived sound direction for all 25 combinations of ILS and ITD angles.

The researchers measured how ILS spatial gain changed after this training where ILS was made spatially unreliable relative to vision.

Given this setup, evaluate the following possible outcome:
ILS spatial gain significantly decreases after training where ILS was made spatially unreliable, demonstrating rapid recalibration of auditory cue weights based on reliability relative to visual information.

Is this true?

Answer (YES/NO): NO